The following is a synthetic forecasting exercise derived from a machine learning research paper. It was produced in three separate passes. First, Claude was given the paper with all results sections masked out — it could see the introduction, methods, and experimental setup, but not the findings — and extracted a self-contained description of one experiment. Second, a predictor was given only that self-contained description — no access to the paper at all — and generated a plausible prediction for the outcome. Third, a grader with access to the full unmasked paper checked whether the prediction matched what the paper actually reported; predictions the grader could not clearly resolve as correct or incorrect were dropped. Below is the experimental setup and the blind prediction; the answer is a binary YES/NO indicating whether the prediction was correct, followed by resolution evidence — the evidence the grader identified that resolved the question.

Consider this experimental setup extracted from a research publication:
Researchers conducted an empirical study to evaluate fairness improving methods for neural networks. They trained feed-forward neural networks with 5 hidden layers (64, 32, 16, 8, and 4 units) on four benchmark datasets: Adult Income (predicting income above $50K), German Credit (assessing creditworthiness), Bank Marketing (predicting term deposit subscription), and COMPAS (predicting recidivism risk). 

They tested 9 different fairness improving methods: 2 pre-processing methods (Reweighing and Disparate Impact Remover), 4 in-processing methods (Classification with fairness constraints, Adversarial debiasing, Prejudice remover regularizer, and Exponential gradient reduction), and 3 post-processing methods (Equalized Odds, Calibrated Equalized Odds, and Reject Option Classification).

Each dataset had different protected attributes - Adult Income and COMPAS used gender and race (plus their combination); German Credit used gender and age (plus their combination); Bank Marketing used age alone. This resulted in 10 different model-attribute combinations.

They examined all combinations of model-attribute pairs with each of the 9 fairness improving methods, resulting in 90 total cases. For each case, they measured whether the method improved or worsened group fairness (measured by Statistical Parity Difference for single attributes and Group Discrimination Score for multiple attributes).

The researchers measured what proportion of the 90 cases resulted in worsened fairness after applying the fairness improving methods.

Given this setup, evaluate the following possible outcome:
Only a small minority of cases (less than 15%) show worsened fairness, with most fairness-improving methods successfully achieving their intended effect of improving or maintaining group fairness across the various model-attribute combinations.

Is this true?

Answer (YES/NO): NO